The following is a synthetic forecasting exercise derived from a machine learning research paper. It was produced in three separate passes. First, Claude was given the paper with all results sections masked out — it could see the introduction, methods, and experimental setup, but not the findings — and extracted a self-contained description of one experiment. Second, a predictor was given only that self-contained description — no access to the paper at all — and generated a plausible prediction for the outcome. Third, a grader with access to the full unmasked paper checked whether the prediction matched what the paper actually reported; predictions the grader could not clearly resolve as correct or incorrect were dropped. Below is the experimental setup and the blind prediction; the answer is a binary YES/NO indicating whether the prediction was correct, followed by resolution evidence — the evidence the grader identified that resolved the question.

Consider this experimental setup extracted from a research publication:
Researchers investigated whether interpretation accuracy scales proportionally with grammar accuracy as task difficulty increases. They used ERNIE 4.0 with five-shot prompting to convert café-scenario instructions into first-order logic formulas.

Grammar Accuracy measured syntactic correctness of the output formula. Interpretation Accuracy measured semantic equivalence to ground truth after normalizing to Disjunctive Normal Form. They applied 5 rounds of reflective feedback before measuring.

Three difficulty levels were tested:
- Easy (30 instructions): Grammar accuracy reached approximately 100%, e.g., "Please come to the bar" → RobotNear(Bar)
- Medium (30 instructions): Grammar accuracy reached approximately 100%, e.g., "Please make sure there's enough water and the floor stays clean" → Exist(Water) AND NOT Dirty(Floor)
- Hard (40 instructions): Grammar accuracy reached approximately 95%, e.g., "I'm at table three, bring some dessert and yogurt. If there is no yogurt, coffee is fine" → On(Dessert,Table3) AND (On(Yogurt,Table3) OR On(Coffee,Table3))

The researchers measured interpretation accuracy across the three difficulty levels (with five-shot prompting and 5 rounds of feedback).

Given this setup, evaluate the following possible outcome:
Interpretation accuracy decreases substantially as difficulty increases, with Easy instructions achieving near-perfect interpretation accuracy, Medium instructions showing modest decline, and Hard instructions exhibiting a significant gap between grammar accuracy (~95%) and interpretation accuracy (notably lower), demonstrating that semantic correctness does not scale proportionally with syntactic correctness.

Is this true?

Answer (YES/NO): YES